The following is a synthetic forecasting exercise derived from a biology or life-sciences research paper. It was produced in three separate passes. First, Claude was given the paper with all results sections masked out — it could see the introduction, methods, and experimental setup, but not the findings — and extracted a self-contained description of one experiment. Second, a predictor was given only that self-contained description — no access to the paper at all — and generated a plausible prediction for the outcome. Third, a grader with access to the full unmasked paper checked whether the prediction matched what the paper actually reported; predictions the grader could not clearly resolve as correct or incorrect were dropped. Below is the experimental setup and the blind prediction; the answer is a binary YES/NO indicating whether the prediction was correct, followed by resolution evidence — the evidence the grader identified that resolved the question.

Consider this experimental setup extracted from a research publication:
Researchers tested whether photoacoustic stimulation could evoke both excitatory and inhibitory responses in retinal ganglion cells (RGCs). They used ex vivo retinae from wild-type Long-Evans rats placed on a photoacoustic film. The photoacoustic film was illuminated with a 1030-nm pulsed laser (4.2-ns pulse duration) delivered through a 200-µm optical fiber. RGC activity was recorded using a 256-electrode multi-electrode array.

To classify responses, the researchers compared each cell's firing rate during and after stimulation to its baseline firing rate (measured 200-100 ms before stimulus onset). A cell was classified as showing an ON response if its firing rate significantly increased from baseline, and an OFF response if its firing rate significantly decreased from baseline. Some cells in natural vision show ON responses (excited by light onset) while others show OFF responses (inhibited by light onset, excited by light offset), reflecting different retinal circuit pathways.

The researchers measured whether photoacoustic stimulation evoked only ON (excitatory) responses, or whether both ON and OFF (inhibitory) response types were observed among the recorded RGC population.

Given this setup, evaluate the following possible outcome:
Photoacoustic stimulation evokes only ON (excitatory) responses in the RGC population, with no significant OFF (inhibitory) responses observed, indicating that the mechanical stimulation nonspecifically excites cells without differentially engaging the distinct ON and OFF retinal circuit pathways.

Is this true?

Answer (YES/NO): NO